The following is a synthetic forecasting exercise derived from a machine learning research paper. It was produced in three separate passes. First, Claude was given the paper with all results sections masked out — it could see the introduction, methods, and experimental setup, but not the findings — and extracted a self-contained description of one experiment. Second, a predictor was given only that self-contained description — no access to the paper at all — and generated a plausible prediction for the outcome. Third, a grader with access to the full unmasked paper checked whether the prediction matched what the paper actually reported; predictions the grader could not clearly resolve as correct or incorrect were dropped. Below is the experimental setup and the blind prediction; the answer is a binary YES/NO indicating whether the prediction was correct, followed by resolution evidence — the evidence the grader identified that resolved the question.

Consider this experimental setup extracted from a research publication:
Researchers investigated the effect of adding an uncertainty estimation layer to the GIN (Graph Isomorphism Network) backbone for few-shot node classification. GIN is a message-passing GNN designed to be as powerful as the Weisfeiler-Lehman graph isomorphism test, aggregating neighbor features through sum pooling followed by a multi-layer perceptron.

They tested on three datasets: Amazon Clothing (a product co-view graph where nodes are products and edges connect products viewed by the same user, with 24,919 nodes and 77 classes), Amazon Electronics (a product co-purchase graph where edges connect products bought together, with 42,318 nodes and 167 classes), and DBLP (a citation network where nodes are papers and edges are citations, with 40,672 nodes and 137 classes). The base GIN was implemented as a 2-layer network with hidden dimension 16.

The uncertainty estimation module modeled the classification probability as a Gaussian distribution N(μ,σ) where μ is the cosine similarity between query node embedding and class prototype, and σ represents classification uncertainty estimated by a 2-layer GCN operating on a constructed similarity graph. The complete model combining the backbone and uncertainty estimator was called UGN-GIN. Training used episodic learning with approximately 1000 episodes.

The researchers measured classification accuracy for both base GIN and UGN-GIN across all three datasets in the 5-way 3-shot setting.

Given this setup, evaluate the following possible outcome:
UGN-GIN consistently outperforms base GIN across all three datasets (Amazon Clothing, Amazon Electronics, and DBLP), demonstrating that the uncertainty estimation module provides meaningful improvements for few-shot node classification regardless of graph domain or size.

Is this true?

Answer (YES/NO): NO